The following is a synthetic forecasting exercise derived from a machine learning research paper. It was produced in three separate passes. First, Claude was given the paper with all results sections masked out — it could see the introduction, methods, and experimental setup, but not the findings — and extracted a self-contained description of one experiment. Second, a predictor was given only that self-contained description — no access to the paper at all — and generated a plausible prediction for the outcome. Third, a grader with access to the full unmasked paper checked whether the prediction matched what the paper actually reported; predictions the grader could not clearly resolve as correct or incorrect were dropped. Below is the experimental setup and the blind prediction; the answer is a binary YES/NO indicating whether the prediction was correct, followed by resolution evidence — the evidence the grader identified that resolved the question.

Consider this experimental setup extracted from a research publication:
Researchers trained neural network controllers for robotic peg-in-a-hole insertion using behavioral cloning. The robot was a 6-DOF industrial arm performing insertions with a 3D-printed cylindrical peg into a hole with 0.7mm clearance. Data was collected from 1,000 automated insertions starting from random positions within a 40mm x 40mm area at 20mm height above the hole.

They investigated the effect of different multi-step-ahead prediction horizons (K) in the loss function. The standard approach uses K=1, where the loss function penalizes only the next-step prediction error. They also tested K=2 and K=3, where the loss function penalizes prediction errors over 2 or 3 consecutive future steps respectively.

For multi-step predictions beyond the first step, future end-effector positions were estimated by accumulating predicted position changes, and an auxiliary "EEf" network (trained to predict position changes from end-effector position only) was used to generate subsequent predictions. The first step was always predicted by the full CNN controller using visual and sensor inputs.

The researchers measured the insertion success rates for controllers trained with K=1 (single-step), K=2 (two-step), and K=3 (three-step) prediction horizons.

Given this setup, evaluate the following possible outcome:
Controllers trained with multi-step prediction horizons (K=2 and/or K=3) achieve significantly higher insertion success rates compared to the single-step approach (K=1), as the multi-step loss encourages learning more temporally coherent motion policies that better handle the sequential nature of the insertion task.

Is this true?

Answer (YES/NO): YES